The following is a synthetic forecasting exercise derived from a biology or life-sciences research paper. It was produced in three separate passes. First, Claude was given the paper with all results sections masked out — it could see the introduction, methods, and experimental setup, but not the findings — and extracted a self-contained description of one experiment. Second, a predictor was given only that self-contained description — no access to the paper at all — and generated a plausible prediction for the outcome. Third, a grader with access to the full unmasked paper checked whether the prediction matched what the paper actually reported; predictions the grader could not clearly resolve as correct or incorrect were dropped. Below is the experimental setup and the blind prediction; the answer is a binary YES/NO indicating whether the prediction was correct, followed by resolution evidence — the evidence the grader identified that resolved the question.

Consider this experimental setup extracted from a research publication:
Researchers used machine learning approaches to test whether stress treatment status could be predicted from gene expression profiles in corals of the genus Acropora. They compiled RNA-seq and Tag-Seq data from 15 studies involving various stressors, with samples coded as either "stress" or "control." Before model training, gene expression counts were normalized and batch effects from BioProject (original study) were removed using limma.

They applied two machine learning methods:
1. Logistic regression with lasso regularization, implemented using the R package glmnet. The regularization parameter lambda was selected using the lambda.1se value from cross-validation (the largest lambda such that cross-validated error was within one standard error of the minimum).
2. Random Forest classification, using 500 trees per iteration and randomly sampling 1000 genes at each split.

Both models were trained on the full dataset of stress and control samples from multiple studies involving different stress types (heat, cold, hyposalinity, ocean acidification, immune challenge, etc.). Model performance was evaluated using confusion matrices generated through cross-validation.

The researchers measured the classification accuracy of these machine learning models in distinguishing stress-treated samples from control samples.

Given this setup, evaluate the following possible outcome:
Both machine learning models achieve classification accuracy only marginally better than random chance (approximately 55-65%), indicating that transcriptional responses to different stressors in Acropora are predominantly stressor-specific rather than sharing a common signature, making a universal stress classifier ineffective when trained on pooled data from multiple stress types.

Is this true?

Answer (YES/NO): NO